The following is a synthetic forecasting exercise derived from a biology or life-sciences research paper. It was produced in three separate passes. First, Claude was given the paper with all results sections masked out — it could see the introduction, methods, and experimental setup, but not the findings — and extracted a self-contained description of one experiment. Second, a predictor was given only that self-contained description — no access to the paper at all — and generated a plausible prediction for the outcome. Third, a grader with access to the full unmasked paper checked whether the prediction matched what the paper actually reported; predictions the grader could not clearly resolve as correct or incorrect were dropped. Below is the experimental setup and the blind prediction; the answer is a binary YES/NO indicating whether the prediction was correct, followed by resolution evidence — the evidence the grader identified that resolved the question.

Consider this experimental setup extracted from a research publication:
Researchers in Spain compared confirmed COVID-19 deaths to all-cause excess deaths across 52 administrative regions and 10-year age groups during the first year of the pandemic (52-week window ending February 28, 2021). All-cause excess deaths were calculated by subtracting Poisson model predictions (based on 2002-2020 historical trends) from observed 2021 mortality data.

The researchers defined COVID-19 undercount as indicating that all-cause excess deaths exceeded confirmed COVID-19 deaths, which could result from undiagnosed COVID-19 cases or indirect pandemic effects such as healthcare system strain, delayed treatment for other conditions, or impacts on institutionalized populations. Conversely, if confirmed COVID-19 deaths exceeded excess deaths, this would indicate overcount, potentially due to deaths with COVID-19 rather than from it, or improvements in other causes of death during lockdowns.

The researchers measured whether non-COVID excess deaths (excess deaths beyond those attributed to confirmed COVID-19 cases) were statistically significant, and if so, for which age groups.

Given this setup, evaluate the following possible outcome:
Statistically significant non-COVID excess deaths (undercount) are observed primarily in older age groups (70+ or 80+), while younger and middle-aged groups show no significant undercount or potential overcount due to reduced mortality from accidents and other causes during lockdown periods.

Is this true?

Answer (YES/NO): NO